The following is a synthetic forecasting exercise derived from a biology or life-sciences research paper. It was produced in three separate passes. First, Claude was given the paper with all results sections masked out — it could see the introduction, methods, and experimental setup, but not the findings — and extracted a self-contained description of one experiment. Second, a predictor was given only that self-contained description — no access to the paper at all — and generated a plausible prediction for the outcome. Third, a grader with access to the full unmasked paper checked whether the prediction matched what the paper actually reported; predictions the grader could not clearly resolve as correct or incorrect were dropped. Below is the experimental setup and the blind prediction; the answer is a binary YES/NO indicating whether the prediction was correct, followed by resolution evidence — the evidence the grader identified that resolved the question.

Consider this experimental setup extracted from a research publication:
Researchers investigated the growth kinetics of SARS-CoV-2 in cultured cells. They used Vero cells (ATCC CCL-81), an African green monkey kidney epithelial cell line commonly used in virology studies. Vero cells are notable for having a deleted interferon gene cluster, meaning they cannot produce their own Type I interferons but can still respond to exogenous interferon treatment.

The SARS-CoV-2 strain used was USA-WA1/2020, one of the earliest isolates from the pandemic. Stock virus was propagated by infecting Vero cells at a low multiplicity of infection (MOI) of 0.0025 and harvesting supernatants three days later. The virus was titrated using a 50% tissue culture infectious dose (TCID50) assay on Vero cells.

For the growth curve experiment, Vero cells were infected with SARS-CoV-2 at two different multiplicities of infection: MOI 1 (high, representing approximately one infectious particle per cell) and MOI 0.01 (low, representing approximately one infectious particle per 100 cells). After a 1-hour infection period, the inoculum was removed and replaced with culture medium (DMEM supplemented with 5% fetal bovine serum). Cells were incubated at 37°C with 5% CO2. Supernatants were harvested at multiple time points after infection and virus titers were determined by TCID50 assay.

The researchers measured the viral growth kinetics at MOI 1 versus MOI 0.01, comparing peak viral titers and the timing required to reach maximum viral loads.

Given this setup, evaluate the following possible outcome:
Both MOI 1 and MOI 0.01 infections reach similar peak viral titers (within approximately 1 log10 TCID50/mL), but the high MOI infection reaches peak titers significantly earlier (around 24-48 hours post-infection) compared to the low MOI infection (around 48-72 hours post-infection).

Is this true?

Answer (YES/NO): NO